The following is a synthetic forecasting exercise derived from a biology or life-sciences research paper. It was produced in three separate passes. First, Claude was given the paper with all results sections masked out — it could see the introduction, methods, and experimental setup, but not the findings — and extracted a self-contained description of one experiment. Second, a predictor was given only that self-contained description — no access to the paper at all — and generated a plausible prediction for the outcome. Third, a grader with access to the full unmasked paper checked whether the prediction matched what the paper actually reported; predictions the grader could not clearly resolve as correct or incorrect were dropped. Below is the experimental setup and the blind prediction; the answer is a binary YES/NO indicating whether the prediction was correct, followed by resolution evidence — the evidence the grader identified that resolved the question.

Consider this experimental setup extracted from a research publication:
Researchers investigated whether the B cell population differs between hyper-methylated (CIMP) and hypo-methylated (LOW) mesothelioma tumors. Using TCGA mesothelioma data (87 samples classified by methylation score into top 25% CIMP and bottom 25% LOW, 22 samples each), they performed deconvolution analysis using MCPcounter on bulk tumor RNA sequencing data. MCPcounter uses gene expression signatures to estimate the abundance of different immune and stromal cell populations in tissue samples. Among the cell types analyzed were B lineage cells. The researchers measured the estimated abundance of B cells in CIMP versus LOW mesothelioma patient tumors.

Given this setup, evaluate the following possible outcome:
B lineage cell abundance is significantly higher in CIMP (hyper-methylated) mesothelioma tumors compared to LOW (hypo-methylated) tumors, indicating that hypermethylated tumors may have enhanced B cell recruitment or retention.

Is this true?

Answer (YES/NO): NO